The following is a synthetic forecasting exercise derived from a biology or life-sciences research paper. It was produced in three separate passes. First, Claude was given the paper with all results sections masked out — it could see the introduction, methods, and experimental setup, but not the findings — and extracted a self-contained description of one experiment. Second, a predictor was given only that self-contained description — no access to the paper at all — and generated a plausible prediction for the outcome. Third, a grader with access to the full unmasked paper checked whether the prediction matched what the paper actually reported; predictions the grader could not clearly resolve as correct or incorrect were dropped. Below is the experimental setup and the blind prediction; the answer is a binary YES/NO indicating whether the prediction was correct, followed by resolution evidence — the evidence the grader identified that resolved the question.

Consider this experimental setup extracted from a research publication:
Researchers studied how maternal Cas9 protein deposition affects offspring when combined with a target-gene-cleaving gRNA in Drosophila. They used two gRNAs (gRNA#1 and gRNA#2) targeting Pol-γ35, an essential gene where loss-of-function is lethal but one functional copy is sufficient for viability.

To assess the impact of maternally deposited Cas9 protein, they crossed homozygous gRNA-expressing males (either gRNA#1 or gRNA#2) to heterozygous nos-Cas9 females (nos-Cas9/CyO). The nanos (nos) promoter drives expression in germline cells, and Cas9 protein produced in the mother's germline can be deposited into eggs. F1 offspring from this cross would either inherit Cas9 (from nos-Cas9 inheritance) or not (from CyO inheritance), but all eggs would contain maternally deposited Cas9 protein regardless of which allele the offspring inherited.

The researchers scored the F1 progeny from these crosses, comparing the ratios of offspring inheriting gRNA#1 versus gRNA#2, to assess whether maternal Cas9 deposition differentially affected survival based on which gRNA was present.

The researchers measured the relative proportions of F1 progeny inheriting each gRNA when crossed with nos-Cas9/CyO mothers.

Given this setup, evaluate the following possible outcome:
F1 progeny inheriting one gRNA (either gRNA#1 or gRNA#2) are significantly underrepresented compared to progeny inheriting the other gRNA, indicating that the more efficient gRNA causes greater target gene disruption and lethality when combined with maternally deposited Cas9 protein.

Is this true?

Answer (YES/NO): YES